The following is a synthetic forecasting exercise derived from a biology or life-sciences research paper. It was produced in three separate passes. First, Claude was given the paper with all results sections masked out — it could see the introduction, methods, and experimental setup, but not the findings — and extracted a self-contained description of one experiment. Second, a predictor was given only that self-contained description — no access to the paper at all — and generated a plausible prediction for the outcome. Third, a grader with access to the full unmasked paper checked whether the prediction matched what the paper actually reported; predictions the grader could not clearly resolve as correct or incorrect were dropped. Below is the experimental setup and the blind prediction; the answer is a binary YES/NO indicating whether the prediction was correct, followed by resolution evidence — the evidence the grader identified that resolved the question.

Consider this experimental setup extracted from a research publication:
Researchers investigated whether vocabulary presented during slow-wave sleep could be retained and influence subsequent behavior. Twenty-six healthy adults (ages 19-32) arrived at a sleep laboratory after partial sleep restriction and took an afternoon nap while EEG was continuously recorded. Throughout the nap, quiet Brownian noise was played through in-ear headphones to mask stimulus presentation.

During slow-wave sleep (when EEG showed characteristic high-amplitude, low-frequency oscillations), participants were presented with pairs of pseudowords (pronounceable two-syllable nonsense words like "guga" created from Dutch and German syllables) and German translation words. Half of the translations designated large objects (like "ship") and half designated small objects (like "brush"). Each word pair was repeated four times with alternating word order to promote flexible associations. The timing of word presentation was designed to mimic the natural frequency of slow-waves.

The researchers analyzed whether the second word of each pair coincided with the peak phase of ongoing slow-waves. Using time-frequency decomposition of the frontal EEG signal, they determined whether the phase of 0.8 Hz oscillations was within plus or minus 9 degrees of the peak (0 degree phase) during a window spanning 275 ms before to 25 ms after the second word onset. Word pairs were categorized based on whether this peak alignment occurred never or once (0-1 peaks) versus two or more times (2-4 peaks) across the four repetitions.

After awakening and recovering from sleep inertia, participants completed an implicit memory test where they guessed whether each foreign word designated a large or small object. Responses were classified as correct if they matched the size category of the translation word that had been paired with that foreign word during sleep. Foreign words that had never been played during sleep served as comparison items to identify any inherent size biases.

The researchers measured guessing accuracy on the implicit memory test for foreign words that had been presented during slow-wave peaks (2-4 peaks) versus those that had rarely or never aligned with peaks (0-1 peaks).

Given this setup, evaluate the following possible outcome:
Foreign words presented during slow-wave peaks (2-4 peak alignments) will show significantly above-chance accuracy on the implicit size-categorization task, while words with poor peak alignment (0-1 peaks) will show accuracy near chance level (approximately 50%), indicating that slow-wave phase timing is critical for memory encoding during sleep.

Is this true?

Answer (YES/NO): YES